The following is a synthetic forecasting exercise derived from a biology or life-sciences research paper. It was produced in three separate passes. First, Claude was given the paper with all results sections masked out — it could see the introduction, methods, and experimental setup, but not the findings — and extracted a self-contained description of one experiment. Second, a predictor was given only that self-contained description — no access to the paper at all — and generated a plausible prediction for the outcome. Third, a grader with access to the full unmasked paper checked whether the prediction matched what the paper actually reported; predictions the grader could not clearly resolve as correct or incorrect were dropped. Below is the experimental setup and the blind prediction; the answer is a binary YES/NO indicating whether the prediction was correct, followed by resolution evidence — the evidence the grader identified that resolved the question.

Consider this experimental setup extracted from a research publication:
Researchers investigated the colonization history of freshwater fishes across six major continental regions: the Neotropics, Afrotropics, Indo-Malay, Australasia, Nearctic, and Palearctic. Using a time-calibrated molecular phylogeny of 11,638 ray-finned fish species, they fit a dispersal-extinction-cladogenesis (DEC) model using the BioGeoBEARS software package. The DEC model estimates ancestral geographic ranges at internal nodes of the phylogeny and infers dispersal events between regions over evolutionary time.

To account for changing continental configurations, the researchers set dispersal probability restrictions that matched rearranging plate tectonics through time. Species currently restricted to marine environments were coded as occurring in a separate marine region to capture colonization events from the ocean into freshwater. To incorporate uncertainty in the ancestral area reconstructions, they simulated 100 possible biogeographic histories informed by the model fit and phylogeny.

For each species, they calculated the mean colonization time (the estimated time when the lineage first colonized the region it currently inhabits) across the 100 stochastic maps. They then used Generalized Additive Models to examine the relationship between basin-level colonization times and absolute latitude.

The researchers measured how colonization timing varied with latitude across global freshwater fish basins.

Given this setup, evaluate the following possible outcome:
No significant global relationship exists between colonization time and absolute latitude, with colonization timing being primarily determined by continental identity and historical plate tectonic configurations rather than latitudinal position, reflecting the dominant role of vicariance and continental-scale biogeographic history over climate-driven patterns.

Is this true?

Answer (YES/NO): NO